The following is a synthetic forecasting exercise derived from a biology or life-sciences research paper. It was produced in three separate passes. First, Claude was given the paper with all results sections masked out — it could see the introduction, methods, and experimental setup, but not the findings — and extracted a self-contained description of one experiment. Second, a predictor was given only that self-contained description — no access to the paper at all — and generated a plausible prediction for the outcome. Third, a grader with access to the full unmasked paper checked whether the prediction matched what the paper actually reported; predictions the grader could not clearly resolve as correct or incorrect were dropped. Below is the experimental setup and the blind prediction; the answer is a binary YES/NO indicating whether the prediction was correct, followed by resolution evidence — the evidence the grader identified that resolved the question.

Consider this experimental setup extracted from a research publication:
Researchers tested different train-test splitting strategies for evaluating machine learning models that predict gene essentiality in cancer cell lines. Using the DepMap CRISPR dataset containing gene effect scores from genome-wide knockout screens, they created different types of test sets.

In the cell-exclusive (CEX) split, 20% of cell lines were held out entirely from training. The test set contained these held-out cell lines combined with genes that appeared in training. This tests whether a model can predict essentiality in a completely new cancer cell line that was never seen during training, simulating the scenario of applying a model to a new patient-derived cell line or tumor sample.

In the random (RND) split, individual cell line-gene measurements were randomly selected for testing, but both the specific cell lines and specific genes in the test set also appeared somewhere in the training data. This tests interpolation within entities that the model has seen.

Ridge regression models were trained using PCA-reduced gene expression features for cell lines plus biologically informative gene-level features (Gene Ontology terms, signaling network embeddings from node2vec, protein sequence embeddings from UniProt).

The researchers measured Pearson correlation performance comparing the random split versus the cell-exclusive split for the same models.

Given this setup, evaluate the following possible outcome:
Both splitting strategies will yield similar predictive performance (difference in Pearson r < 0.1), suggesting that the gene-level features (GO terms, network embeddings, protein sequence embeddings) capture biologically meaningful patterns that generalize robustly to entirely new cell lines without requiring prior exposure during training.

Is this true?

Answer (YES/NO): NO